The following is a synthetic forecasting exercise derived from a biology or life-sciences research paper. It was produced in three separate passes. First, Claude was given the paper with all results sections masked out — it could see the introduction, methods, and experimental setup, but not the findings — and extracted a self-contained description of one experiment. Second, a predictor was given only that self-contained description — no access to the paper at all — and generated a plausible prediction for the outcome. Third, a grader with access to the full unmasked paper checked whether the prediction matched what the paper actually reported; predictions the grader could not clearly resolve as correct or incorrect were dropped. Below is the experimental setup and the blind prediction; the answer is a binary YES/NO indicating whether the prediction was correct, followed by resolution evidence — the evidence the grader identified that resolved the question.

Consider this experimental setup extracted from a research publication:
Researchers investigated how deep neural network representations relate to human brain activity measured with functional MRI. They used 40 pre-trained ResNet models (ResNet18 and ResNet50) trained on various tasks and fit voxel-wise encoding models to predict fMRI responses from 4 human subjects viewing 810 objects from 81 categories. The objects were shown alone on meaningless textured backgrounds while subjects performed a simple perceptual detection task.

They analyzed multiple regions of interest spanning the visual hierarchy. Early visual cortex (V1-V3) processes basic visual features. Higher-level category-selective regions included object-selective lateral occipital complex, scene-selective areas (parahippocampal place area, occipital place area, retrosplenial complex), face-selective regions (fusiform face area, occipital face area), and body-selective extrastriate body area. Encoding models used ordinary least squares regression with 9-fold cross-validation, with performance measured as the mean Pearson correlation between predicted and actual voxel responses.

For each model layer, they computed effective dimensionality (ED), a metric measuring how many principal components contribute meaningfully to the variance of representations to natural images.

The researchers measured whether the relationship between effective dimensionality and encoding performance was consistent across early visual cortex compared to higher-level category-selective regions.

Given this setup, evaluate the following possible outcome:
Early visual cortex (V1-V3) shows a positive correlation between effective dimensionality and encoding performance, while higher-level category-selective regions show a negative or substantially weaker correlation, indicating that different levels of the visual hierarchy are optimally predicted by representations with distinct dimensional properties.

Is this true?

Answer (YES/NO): NO